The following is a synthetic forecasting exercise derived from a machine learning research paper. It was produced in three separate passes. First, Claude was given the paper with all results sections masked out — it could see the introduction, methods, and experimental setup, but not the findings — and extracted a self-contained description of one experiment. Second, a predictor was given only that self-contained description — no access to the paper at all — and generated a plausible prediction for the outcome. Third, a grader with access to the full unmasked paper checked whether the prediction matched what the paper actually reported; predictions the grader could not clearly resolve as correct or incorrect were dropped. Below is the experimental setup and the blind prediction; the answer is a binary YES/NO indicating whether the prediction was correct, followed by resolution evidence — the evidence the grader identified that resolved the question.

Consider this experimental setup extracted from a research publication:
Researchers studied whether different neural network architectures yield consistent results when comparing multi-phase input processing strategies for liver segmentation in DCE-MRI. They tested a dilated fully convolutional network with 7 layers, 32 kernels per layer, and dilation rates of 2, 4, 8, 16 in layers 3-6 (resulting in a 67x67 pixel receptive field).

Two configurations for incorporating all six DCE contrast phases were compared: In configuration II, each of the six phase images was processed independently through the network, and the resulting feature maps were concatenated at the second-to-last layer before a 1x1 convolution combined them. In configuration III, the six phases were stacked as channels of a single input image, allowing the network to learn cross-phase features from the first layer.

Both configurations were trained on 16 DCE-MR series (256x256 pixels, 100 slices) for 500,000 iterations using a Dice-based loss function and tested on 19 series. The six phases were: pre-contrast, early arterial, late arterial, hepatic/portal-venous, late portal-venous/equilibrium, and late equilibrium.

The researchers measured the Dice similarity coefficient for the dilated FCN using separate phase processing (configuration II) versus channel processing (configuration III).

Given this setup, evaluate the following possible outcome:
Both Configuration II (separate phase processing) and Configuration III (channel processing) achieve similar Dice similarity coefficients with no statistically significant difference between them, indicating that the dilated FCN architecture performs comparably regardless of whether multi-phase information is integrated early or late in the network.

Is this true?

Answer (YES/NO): NO